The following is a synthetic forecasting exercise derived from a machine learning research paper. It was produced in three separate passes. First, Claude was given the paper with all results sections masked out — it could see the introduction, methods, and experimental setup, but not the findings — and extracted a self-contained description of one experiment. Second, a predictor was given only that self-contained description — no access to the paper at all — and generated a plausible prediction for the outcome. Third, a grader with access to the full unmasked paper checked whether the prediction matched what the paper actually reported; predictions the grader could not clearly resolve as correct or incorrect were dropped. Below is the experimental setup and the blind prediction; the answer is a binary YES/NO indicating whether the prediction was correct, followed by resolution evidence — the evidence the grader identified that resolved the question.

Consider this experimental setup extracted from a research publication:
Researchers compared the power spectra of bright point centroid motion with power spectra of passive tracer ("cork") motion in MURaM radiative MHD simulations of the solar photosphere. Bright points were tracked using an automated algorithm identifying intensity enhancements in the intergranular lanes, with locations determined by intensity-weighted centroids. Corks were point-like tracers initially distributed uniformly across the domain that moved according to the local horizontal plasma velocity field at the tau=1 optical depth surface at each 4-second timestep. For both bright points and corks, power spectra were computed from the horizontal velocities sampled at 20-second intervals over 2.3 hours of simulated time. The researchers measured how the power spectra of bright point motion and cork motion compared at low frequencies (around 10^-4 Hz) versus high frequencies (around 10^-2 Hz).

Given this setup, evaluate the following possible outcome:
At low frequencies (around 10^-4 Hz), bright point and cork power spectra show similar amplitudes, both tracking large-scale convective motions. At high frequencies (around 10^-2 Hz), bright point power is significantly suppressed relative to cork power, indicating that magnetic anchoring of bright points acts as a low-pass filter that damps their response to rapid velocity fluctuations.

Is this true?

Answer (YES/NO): NO